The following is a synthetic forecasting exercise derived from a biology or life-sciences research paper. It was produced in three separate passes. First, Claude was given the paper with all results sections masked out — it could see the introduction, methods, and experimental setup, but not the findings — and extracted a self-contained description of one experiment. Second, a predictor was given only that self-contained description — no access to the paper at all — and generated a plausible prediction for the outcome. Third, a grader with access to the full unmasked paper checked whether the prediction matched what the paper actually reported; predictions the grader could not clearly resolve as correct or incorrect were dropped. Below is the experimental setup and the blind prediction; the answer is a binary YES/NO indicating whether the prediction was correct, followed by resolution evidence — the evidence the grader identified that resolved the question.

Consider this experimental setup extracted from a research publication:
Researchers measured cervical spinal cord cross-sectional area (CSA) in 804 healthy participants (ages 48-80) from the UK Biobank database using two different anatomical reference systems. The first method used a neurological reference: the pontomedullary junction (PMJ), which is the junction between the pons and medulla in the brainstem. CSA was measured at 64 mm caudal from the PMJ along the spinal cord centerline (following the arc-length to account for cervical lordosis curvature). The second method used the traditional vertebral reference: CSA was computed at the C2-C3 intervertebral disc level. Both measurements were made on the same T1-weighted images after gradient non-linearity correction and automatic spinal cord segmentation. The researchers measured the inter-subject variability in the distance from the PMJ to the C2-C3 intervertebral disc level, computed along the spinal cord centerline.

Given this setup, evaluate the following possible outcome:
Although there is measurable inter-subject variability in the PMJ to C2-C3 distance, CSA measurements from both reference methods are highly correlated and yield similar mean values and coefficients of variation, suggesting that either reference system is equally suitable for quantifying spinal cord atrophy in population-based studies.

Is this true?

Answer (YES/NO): YES